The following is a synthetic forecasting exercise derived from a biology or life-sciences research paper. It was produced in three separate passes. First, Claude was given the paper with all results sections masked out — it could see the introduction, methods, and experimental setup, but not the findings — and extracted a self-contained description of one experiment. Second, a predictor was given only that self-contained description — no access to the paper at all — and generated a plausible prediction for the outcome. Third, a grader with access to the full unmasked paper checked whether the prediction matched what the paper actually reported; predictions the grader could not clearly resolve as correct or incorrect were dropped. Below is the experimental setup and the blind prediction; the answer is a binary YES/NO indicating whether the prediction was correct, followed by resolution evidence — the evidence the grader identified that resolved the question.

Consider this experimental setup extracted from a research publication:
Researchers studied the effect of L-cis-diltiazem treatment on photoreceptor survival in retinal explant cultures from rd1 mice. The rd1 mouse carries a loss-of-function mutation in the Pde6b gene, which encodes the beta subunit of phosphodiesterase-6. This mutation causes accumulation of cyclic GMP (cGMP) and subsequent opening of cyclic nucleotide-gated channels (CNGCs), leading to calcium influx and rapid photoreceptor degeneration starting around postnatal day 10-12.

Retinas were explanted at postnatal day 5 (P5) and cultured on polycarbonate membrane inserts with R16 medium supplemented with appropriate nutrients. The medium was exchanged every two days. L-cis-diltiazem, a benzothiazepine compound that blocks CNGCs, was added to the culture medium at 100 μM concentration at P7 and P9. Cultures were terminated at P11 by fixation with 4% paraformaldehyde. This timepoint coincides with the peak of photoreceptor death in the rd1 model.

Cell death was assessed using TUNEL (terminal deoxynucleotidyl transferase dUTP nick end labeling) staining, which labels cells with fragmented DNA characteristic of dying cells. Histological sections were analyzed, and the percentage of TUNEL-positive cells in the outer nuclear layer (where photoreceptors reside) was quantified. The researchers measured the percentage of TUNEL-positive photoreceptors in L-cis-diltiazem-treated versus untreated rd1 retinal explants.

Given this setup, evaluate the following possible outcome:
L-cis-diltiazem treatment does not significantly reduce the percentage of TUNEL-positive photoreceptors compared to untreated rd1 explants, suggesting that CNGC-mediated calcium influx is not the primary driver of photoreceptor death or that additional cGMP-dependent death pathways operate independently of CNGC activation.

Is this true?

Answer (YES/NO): YES